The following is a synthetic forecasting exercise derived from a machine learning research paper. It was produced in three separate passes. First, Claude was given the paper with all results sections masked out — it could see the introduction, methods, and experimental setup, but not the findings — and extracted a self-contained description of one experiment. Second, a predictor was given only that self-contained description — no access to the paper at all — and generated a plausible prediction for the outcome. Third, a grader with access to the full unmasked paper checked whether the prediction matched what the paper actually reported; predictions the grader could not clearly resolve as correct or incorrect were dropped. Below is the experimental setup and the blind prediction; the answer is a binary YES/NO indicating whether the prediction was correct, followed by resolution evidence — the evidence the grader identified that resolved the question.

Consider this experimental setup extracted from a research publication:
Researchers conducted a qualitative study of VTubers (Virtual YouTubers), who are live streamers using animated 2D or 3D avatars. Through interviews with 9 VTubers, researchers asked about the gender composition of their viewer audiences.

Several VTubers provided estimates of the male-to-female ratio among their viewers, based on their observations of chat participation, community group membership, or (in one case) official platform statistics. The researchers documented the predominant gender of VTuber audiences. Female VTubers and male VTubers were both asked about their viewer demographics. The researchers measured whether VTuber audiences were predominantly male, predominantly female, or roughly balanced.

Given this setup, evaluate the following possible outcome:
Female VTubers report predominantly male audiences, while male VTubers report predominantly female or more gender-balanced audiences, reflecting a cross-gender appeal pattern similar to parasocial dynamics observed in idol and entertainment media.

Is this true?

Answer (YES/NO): NO